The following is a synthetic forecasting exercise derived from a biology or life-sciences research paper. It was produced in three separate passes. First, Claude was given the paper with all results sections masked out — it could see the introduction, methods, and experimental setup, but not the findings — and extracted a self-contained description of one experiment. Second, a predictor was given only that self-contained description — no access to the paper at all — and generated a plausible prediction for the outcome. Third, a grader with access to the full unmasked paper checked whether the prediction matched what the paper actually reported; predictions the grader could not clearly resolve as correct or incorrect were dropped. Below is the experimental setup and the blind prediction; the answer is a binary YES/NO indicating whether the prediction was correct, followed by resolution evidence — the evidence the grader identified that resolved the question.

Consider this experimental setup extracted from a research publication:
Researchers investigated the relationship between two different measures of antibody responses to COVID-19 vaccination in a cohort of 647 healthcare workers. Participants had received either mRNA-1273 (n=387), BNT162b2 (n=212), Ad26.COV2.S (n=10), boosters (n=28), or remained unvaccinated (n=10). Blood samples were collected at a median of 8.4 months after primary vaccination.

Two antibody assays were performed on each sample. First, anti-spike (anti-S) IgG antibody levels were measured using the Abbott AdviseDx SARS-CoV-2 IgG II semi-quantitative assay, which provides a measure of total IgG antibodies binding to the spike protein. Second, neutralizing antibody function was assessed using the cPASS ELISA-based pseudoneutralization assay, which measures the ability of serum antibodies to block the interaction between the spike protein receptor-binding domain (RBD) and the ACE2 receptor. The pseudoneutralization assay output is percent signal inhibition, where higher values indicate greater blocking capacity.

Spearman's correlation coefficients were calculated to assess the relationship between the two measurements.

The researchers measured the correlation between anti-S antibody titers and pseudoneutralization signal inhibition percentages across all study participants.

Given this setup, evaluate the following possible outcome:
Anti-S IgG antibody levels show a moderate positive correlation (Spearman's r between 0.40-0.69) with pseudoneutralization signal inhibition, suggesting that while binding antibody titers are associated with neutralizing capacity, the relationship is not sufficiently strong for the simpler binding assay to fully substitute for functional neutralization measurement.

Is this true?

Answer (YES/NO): NO